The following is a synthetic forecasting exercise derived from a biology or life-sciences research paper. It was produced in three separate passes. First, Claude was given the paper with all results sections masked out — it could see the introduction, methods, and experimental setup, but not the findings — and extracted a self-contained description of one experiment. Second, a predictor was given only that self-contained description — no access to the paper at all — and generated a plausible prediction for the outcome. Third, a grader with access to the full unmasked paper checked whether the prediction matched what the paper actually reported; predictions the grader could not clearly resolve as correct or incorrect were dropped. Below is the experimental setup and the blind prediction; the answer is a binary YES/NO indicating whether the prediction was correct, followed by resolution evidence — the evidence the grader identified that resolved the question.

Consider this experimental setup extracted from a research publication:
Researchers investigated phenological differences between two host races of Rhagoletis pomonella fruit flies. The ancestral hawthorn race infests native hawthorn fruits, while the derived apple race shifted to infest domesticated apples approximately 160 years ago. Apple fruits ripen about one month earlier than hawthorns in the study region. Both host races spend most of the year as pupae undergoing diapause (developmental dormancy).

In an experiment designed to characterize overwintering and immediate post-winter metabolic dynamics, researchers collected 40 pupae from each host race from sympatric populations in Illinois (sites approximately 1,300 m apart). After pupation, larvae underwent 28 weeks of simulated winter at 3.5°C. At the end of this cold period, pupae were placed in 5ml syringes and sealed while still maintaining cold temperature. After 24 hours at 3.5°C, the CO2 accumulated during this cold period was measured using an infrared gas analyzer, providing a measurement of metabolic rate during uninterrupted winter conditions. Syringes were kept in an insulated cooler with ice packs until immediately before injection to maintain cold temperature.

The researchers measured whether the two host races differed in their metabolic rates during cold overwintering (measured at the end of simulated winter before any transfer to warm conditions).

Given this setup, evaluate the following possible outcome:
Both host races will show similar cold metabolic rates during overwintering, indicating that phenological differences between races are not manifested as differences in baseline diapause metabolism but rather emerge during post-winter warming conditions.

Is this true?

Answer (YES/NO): YES